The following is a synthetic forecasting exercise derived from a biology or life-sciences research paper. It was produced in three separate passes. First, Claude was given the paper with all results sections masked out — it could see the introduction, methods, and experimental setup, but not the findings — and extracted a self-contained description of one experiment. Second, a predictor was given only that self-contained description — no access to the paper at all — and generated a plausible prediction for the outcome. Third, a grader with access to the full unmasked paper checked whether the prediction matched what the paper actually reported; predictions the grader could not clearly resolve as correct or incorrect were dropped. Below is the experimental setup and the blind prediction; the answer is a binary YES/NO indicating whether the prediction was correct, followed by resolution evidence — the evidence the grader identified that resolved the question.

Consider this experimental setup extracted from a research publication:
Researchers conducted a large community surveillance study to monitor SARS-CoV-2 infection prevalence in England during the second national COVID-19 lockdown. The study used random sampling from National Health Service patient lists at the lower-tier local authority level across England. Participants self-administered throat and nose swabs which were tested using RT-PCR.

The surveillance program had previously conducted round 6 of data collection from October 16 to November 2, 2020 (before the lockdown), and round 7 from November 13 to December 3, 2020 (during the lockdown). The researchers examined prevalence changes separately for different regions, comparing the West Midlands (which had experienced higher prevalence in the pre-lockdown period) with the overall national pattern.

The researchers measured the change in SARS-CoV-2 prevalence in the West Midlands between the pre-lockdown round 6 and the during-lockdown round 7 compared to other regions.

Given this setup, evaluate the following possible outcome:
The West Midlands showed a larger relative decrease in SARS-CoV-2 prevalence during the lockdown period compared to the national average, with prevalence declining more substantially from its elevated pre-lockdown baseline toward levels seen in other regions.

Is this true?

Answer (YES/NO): YES